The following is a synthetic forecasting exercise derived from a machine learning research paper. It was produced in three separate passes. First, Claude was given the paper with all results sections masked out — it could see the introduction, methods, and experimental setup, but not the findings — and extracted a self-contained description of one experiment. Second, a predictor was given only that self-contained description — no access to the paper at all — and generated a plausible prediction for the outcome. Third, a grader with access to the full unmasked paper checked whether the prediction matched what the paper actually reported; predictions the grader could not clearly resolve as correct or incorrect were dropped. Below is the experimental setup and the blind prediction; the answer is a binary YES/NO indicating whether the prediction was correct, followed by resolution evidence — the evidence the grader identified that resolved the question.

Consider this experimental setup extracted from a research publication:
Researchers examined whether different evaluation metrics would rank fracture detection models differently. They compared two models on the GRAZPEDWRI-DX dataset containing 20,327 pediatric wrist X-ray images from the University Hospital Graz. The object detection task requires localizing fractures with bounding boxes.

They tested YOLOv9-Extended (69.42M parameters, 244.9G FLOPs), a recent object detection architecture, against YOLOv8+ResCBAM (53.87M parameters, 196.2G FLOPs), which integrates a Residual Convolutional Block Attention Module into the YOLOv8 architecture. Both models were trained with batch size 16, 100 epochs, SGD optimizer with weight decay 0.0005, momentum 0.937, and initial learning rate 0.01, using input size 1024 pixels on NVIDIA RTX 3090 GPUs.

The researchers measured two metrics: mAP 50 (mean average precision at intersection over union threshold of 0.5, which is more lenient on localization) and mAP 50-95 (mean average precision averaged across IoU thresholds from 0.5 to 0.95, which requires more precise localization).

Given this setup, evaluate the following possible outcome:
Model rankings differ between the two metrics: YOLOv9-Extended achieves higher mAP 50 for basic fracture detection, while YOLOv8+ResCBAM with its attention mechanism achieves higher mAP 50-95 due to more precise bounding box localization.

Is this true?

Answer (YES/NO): NO